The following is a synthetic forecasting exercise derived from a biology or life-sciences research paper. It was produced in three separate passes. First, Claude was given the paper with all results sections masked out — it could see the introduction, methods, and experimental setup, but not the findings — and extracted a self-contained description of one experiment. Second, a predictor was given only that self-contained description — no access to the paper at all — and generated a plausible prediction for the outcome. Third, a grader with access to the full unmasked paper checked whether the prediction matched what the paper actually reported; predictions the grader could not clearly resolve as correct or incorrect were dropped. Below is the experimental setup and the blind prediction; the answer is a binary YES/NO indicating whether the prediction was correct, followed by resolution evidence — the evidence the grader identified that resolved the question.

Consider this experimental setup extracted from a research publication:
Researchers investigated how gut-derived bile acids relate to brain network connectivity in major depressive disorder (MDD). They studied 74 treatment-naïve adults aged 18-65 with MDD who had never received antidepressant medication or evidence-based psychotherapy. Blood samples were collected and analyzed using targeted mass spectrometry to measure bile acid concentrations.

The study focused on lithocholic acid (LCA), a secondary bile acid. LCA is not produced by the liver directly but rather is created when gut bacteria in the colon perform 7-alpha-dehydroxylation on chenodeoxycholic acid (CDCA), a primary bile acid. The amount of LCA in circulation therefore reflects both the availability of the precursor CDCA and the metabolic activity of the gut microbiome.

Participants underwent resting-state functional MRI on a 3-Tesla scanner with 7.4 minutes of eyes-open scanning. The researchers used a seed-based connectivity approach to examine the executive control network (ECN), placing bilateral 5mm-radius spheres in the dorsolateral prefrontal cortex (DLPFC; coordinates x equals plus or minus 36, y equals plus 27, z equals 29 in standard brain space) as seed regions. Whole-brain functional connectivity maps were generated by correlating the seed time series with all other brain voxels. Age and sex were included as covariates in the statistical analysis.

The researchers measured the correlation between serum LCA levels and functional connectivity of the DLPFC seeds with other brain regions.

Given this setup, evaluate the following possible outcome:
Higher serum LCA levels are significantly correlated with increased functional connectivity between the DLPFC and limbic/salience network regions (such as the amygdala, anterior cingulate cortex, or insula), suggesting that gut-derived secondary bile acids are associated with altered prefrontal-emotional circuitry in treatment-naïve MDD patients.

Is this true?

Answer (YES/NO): NO